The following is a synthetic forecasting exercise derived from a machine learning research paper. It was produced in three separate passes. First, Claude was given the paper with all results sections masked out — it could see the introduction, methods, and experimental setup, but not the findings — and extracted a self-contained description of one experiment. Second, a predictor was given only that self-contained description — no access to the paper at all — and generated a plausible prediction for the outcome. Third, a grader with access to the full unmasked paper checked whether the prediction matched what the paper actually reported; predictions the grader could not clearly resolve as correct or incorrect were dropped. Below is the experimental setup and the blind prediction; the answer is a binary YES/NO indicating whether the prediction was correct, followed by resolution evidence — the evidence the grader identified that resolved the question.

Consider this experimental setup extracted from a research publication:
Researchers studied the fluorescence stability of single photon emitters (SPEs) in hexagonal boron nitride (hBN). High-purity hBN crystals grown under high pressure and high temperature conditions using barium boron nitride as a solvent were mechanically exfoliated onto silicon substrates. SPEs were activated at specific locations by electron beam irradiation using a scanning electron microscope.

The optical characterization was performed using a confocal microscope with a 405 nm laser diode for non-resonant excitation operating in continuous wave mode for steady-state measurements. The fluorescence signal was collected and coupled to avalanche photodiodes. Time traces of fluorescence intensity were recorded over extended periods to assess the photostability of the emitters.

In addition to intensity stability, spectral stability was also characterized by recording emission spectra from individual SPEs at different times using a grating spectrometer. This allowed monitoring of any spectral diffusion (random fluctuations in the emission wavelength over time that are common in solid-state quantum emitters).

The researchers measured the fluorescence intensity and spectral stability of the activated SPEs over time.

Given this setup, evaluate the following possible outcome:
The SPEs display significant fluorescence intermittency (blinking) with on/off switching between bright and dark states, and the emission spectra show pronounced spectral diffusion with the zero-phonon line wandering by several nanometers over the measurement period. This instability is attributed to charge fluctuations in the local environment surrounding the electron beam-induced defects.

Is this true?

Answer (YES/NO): NO